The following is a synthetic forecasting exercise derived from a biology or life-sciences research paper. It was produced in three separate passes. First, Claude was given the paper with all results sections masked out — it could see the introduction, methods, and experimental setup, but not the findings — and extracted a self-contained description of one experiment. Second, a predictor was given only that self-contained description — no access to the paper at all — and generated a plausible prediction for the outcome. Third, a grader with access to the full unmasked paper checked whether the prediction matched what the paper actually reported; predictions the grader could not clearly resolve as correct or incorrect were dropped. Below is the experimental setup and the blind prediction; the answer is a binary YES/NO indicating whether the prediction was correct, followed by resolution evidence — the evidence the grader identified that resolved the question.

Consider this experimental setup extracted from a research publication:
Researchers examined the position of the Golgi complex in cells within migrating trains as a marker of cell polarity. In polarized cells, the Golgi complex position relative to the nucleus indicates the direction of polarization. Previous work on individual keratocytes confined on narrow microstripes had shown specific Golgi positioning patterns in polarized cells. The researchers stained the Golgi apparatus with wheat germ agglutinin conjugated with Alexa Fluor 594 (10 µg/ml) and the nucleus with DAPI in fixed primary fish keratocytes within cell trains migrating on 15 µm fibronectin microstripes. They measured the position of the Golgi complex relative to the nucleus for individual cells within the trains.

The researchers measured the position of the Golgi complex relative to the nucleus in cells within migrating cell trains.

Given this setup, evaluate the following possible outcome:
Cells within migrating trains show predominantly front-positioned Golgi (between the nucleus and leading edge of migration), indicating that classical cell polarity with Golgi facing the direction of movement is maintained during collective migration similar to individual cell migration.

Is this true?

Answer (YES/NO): NO